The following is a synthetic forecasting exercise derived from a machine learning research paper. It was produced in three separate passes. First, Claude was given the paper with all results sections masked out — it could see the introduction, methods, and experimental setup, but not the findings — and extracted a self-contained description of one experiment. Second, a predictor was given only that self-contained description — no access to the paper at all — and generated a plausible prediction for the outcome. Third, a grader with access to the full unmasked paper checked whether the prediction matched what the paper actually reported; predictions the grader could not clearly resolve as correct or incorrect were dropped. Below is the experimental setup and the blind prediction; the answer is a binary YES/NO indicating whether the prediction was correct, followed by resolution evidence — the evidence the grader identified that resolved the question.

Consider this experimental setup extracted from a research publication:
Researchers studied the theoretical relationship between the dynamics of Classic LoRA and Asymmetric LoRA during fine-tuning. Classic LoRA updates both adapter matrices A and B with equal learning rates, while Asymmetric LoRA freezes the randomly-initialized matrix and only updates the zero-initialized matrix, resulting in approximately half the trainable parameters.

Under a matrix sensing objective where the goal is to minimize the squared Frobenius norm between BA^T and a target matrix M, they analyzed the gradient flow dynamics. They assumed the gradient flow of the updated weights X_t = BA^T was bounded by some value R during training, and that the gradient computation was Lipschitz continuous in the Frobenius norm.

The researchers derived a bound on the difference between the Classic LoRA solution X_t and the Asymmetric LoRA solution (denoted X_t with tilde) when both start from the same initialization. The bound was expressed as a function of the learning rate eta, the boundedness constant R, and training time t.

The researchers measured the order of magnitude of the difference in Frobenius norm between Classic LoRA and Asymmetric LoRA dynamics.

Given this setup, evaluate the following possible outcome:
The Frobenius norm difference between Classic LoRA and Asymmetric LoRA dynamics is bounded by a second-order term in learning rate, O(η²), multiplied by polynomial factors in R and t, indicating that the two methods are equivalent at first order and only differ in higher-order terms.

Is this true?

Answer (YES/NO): NO